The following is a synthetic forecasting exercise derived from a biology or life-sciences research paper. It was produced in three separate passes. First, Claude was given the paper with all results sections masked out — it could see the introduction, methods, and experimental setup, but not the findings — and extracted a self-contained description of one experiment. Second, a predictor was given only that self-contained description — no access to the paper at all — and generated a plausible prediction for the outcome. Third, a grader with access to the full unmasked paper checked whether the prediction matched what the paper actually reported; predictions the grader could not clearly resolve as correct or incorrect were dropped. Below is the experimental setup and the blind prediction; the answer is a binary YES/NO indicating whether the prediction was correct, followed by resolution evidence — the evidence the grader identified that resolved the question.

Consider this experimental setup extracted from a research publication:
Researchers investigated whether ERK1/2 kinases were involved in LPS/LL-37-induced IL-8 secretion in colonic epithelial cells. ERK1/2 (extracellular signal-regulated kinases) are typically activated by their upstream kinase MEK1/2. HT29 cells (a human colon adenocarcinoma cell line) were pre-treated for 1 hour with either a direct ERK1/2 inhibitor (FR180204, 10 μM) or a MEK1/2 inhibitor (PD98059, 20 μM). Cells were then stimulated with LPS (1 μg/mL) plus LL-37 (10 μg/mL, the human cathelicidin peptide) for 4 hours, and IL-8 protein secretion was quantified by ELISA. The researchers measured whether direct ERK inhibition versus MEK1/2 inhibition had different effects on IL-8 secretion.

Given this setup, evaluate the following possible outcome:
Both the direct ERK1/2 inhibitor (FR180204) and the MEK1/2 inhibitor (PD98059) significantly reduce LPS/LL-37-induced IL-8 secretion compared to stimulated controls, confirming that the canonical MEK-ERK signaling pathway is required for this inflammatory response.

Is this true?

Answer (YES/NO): NO